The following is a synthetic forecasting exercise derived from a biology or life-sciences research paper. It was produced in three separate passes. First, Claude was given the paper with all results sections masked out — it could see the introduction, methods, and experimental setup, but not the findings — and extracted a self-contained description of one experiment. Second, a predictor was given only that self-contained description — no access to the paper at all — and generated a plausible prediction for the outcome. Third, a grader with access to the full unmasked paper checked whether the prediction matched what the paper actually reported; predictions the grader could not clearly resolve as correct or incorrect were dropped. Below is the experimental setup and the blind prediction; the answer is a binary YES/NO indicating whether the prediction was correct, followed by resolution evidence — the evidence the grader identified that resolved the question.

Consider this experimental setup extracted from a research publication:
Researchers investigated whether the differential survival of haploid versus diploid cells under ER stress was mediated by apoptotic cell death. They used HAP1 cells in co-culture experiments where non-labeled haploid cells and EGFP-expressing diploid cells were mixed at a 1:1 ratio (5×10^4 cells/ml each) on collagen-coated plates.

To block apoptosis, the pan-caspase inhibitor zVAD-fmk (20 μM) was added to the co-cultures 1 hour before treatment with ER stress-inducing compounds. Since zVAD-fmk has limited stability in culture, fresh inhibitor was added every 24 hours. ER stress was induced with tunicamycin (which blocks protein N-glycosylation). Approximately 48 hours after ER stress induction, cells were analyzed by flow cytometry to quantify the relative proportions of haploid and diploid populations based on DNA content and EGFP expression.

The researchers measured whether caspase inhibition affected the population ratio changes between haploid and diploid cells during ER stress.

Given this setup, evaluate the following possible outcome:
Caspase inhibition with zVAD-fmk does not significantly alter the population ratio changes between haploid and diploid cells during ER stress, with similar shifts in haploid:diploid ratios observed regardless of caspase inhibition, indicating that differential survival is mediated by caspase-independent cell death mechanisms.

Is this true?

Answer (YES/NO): NO